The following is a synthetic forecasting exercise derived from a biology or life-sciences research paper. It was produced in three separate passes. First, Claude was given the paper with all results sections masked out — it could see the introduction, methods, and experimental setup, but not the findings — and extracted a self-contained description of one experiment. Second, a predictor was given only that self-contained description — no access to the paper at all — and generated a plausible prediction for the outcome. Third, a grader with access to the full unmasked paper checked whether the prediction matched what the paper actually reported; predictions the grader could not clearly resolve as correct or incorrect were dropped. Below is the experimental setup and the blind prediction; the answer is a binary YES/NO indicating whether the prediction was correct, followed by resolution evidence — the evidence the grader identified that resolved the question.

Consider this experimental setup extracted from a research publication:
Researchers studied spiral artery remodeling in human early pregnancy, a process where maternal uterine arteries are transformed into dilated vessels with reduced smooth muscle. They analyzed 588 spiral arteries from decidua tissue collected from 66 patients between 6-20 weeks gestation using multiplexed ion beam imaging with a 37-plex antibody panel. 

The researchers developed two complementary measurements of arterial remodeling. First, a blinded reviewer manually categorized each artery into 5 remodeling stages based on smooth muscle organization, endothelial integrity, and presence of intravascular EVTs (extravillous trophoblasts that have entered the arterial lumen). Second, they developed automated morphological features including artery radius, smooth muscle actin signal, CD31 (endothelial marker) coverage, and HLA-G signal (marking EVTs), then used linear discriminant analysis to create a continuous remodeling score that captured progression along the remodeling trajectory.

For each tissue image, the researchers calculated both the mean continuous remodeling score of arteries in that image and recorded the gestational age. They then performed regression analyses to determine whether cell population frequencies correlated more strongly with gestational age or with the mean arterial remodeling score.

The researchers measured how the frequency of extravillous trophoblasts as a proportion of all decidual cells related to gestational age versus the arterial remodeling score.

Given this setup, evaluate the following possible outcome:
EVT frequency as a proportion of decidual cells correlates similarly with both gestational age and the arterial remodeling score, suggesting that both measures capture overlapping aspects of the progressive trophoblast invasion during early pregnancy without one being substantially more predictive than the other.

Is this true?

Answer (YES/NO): NO